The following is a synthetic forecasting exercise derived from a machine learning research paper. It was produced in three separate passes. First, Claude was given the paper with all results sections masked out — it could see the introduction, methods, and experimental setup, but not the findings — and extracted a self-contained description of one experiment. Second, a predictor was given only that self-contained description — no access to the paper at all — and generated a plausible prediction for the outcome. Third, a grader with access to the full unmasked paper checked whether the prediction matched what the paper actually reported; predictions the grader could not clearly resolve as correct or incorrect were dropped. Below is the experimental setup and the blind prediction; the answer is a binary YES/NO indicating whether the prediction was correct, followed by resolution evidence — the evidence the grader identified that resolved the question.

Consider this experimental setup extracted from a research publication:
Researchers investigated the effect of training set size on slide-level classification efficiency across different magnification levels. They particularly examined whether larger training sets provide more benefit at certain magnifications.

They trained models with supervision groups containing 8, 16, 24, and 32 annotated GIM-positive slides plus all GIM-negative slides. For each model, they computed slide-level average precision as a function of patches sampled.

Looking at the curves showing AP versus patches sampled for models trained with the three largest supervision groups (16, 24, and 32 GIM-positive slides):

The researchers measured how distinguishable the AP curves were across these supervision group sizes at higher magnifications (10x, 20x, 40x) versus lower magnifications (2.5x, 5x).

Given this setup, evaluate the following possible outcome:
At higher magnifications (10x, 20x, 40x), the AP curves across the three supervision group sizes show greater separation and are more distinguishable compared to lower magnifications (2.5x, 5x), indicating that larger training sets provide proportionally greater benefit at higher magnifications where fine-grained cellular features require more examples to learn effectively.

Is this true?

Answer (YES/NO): NO